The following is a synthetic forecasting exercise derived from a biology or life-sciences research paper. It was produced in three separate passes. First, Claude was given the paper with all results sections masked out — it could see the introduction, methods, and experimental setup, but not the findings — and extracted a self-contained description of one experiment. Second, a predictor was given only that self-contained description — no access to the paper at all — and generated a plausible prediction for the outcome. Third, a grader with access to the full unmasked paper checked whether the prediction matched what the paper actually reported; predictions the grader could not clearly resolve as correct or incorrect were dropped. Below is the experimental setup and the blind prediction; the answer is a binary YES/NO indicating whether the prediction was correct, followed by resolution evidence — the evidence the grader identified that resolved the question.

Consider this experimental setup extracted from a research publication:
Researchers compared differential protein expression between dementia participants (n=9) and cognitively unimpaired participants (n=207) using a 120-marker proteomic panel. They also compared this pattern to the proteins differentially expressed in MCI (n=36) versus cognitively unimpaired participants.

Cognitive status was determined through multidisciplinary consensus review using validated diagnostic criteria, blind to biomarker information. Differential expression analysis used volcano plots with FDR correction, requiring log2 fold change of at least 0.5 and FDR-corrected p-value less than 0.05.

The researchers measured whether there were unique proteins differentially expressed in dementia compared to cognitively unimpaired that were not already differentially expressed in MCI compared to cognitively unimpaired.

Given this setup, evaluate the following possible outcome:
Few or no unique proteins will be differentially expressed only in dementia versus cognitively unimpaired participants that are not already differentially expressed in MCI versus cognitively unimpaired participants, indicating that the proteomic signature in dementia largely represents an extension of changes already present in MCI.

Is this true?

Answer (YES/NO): NO